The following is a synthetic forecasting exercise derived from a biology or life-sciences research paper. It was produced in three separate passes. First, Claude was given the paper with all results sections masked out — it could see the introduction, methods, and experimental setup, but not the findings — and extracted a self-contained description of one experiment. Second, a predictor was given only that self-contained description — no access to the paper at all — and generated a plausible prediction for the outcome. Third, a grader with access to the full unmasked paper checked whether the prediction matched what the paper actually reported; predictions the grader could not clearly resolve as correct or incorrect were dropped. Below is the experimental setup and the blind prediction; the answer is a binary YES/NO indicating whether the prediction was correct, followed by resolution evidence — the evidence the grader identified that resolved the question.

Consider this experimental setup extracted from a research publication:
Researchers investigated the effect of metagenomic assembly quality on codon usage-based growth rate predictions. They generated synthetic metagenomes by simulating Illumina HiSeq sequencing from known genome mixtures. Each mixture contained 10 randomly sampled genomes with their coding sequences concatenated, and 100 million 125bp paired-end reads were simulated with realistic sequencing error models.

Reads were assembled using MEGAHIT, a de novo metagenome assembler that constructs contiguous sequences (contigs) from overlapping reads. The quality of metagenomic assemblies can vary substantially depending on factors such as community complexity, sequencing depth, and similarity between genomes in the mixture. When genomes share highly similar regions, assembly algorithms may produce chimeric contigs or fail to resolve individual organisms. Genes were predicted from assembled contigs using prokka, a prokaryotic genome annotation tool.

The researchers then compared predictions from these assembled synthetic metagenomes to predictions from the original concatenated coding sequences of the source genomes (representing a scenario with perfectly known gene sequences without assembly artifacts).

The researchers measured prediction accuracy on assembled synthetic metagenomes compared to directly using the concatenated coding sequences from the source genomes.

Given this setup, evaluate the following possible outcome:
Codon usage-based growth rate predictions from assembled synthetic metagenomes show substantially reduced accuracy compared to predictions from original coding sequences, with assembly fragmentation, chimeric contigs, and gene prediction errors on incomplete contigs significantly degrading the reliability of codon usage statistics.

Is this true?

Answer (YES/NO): NO